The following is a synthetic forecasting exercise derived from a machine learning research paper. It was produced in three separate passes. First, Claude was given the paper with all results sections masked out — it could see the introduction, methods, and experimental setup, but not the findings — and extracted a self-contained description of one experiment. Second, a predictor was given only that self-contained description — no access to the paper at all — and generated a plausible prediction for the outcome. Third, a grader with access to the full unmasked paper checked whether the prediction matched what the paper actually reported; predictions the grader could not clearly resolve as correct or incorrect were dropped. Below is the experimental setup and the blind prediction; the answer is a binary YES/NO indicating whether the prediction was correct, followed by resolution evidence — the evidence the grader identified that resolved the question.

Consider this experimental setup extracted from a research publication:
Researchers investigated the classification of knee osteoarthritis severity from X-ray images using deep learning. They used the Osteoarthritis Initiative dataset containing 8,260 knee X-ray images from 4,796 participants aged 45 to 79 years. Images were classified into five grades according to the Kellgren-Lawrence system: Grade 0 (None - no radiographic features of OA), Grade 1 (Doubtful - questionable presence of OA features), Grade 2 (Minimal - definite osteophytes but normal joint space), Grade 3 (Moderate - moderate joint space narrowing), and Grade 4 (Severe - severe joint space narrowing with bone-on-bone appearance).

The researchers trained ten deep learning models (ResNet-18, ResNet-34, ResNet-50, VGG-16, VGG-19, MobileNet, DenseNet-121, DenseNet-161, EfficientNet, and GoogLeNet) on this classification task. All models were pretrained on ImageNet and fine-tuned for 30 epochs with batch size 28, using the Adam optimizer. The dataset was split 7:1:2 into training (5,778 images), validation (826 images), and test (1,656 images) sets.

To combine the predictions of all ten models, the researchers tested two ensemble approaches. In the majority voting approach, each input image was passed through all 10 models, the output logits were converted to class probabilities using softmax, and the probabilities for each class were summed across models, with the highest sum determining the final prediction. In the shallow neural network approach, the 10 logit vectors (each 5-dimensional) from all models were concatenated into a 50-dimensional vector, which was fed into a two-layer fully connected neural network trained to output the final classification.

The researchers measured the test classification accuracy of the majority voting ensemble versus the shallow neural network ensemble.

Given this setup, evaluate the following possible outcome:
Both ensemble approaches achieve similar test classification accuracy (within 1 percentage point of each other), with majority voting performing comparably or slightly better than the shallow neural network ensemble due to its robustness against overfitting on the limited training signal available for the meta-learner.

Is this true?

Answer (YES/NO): NO